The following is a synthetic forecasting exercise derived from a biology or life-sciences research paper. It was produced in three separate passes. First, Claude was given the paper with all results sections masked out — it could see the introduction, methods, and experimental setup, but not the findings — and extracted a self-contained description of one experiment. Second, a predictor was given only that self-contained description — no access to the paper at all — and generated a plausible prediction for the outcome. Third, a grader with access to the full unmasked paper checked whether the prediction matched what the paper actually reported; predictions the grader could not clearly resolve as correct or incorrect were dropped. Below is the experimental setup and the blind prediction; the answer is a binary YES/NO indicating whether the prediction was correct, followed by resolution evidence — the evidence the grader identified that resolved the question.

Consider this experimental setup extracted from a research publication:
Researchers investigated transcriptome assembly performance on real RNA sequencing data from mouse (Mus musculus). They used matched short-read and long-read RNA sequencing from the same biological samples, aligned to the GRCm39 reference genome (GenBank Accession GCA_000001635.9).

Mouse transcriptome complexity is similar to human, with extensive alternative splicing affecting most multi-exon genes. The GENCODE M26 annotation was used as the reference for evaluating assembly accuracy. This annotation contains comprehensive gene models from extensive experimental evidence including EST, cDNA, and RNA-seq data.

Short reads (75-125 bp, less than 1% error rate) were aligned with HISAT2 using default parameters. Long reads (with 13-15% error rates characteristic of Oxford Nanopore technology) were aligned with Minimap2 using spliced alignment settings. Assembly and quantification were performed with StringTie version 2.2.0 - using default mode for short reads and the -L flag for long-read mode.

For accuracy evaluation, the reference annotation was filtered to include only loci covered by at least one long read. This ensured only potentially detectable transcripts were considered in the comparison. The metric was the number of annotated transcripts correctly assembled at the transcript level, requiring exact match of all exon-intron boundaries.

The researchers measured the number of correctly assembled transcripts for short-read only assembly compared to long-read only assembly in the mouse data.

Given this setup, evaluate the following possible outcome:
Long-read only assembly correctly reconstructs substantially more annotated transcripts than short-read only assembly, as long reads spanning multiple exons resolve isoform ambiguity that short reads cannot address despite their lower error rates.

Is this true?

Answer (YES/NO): NO